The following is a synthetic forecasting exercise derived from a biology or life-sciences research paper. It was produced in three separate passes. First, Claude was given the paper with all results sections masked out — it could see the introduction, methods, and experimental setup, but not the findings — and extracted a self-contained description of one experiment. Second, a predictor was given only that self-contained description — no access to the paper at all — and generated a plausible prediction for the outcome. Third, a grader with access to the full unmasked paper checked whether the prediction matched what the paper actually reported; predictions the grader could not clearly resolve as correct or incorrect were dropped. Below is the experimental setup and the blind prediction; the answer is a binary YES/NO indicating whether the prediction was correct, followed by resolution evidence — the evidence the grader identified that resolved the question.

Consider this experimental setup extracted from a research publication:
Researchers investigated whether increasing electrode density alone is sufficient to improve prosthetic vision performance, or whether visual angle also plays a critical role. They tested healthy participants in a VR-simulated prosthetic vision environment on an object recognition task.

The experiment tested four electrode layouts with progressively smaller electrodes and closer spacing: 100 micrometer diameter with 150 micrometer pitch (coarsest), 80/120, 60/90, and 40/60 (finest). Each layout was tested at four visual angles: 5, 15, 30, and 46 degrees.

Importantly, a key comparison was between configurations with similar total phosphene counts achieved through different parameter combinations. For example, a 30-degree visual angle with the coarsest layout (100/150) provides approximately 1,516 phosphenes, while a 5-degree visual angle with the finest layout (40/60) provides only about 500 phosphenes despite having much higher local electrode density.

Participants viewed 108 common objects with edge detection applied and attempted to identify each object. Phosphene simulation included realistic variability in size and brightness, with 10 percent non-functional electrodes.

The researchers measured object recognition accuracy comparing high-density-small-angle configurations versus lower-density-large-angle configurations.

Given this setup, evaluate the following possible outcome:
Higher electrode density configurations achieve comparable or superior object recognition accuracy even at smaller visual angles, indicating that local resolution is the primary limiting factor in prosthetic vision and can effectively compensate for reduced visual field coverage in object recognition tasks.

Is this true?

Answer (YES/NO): NO